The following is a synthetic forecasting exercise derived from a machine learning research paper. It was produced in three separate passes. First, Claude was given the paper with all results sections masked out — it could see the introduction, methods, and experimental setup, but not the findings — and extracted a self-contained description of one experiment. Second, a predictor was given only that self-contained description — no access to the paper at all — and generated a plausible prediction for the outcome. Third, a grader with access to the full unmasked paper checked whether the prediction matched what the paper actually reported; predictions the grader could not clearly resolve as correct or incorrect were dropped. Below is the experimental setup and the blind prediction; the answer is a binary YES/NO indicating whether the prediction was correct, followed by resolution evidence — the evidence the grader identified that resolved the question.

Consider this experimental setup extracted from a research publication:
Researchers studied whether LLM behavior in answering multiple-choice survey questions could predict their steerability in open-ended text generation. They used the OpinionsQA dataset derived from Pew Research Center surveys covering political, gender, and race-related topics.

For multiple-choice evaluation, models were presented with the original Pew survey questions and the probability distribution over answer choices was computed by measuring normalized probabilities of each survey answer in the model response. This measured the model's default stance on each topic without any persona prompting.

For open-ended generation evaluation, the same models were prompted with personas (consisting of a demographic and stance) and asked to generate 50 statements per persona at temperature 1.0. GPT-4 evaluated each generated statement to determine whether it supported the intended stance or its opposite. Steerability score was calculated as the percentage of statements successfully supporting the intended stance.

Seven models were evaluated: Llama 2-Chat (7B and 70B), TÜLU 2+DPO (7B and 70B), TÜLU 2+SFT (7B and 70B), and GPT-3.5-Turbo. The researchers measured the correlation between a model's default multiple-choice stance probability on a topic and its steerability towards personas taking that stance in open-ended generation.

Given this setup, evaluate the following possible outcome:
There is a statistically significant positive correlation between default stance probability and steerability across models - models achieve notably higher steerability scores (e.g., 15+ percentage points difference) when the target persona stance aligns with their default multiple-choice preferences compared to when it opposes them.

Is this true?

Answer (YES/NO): NO